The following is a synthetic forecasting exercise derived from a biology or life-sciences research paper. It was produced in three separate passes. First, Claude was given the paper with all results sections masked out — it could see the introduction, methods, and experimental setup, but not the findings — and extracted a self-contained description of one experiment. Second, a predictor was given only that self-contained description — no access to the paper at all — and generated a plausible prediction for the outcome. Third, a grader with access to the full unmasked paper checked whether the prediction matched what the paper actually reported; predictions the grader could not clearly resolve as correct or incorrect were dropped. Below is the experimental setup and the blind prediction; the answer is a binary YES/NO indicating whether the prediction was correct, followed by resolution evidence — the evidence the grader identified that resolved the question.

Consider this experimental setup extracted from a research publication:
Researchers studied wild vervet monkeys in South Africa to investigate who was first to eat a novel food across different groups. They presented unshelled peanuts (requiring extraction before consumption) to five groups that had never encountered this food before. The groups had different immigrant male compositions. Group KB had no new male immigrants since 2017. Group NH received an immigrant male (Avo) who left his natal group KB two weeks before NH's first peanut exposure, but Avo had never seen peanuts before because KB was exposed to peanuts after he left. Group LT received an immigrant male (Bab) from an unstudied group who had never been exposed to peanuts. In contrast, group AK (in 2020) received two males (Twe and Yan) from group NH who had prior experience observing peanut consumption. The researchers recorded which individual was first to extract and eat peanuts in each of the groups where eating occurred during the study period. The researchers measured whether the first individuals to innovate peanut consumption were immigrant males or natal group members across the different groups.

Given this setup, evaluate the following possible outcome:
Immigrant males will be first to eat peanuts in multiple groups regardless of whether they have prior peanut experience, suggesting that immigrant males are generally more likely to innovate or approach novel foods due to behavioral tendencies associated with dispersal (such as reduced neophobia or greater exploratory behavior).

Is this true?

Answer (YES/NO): YES